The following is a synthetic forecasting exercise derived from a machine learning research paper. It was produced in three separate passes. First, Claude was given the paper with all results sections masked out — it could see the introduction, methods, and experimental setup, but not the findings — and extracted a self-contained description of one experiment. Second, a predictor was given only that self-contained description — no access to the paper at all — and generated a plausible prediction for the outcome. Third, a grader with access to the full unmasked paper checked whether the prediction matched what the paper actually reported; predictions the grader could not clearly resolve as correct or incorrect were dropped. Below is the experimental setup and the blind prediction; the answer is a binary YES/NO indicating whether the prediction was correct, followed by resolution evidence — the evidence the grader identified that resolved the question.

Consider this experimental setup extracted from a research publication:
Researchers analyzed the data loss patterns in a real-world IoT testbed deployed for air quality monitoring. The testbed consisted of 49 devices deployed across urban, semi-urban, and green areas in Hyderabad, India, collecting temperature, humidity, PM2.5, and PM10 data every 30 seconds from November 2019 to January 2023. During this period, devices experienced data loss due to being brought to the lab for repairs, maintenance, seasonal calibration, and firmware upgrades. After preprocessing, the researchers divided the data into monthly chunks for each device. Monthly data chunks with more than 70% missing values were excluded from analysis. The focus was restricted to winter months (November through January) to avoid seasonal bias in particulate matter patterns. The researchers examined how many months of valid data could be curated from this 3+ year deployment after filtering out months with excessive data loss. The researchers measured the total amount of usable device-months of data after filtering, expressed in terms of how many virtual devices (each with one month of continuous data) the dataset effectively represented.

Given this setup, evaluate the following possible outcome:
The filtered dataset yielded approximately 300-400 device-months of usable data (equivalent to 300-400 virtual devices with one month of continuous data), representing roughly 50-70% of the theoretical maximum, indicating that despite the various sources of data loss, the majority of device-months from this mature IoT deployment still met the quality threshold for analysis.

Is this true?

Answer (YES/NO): NO